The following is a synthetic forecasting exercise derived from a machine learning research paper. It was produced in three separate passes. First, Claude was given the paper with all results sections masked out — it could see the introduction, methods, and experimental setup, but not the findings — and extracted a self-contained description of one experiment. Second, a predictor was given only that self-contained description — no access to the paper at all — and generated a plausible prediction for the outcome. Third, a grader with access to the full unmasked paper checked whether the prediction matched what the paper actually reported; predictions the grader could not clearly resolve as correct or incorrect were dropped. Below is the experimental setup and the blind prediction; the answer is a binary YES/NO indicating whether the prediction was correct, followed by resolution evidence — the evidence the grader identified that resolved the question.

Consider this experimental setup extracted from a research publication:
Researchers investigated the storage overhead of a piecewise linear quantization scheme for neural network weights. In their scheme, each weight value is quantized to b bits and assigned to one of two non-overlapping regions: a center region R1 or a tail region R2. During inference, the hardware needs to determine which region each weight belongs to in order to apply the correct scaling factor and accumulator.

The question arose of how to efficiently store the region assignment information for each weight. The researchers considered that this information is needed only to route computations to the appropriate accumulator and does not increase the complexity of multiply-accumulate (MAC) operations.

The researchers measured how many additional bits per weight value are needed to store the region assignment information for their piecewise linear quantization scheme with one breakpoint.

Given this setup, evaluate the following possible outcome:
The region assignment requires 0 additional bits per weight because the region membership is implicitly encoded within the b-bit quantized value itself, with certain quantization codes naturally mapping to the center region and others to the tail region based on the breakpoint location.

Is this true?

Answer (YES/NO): NO